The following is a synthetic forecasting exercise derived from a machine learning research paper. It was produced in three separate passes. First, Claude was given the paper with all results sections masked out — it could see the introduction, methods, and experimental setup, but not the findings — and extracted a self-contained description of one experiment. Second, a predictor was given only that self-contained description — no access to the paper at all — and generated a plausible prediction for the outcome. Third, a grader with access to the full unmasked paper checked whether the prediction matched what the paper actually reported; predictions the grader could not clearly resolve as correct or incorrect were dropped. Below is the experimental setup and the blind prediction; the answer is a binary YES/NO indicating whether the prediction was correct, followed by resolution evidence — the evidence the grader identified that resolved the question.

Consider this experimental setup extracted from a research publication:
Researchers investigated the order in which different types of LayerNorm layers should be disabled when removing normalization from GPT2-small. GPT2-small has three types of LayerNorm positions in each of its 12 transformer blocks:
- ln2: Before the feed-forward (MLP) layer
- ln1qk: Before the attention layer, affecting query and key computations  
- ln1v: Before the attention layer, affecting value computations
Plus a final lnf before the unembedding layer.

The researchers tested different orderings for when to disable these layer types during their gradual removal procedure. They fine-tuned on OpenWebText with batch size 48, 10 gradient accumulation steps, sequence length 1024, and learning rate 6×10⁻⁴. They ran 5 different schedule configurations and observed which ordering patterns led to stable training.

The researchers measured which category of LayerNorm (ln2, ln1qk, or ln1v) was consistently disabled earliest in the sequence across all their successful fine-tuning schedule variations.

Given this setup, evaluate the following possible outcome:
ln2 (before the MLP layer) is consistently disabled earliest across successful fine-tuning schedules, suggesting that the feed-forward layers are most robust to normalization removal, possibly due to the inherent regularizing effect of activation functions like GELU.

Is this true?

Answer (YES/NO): YES